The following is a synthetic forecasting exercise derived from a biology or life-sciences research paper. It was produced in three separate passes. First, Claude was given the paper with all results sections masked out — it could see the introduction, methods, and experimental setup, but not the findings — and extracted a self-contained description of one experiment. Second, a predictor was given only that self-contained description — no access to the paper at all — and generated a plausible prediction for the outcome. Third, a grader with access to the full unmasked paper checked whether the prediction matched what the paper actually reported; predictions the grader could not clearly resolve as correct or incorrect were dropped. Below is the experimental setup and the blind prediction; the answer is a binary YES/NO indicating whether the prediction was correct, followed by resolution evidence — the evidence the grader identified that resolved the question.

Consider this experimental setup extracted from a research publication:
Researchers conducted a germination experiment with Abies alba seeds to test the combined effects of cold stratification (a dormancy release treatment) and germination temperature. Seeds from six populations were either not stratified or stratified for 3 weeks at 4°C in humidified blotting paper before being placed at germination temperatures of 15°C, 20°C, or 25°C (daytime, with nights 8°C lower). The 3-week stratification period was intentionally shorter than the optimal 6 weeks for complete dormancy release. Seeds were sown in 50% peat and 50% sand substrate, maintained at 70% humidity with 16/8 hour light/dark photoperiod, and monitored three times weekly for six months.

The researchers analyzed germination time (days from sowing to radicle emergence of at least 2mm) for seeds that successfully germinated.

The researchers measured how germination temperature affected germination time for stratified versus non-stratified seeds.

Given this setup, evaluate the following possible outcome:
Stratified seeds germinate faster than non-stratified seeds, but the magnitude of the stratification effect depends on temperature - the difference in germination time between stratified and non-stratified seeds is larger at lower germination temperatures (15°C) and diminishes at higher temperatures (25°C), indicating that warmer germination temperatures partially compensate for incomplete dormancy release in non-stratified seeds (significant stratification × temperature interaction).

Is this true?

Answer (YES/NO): YES